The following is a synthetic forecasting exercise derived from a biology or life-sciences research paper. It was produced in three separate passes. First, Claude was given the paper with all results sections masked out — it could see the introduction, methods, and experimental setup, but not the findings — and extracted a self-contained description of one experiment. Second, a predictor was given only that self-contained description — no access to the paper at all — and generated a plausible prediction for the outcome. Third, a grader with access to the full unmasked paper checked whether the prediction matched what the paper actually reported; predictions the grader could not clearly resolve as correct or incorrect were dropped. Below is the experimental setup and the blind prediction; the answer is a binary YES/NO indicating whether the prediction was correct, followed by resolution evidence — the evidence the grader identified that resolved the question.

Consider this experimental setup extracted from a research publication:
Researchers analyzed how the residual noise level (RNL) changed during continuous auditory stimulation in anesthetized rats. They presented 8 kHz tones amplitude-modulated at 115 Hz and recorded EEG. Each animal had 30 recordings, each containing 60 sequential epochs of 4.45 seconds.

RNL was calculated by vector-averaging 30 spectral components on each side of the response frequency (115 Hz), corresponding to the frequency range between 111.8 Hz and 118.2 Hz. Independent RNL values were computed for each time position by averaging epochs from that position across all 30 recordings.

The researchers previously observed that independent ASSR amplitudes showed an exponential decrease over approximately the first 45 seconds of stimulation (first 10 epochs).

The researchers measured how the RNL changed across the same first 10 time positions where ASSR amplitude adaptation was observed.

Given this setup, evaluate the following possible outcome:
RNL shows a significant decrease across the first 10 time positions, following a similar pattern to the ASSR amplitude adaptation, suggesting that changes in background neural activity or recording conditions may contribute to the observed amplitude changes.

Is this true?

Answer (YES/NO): NO